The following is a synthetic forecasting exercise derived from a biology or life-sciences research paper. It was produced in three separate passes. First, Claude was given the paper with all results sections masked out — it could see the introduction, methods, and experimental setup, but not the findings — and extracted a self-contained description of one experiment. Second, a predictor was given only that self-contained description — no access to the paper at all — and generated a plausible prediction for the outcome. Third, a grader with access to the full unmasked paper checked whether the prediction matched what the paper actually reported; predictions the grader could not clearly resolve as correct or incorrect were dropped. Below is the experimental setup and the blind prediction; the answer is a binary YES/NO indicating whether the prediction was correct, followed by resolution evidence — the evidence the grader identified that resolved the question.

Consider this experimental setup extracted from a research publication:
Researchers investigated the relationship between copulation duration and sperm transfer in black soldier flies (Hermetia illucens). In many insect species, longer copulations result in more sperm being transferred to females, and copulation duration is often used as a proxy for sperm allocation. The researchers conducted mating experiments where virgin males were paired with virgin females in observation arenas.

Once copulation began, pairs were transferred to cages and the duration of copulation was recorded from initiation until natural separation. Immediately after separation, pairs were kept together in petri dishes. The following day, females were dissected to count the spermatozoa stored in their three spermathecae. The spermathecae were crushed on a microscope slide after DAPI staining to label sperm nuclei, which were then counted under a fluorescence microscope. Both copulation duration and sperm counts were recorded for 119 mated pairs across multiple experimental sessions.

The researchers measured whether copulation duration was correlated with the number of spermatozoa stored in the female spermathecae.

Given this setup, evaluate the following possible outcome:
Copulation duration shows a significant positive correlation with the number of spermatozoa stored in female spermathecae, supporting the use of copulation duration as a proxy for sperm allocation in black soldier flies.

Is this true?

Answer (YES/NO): NO